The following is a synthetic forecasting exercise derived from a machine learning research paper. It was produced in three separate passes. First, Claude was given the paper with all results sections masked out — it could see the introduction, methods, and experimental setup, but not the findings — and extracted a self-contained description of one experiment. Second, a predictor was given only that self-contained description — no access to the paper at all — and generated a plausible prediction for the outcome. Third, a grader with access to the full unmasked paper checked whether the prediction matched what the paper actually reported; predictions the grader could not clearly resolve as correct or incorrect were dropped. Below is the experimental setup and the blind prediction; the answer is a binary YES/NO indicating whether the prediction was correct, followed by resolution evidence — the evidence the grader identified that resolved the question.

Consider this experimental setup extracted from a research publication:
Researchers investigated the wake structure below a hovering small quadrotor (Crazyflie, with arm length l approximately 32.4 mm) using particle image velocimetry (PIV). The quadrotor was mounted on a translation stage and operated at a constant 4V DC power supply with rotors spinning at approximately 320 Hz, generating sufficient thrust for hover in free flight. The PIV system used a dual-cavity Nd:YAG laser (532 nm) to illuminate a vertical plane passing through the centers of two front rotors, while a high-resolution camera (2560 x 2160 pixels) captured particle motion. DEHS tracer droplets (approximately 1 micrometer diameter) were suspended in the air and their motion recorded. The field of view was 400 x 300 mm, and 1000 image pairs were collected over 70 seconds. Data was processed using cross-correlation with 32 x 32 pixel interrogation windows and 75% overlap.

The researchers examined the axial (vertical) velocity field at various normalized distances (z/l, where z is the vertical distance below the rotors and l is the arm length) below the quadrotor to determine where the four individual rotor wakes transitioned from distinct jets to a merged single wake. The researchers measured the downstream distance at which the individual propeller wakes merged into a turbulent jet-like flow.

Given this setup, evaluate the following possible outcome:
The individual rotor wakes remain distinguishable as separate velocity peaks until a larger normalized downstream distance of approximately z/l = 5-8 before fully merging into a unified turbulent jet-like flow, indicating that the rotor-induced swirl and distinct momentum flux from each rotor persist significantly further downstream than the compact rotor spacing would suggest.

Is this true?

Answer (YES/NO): YES